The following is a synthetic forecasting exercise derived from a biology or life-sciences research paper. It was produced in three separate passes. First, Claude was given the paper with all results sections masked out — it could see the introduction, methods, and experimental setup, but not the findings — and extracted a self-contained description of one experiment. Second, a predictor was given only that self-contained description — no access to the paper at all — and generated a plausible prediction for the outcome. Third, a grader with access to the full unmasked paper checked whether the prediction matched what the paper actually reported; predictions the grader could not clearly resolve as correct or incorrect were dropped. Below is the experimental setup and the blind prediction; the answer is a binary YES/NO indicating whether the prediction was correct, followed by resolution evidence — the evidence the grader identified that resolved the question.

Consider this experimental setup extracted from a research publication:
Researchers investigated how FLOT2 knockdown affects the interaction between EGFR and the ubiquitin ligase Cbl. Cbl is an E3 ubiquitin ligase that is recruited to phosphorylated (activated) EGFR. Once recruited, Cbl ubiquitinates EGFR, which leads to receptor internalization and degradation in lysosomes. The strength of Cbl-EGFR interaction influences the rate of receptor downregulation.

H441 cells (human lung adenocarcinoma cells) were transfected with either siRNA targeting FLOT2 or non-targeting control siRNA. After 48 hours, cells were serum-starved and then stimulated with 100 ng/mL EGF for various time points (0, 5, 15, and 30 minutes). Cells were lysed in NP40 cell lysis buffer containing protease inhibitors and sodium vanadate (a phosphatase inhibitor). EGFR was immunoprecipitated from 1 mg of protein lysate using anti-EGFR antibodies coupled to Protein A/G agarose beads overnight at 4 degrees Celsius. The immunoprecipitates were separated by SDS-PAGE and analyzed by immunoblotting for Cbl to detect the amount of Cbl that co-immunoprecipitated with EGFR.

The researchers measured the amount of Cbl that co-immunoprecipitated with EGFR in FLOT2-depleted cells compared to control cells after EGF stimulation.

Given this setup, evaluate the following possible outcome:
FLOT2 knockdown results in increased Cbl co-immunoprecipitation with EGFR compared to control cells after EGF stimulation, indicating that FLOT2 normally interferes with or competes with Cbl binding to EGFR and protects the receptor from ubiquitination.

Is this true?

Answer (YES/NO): YES